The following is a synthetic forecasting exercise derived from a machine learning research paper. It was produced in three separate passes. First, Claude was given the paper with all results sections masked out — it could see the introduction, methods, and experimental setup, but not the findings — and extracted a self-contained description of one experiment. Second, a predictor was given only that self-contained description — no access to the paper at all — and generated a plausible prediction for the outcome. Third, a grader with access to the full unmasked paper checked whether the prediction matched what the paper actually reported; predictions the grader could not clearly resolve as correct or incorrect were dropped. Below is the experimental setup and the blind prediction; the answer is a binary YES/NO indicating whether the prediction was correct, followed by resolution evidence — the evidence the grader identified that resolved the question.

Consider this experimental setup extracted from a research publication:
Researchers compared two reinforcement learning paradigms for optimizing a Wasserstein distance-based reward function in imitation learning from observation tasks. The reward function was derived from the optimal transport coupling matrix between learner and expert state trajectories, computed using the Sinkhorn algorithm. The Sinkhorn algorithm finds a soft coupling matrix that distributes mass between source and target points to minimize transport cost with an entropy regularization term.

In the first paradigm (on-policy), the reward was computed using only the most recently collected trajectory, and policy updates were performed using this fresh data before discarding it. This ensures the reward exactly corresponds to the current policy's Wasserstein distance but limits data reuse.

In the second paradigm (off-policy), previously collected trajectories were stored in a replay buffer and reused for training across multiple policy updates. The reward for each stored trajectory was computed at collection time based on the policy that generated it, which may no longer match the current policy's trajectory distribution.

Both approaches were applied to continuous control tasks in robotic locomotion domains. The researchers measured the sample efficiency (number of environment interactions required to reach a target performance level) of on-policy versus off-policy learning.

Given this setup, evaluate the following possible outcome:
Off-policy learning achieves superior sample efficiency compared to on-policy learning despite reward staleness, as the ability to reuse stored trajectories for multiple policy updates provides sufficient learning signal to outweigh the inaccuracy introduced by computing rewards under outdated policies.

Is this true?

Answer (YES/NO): YES